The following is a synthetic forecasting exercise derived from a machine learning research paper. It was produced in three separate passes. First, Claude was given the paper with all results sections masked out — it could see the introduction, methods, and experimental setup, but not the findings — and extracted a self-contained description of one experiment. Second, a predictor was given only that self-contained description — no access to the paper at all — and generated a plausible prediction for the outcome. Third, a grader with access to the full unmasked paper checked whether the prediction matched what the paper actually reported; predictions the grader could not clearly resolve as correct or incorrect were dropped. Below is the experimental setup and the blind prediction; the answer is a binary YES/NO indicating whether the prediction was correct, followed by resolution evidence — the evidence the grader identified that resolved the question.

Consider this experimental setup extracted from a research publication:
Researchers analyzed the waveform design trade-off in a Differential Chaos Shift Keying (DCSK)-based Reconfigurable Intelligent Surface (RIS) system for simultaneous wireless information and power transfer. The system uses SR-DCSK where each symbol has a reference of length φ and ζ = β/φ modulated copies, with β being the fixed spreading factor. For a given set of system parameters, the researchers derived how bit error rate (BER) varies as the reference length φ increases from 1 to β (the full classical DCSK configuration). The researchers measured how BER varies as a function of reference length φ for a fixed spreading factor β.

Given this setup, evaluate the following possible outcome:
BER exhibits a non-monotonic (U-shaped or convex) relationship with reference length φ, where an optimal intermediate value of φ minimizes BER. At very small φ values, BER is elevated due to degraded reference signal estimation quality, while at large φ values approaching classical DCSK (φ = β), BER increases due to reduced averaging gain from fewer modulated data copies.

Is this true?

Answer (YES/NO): YES